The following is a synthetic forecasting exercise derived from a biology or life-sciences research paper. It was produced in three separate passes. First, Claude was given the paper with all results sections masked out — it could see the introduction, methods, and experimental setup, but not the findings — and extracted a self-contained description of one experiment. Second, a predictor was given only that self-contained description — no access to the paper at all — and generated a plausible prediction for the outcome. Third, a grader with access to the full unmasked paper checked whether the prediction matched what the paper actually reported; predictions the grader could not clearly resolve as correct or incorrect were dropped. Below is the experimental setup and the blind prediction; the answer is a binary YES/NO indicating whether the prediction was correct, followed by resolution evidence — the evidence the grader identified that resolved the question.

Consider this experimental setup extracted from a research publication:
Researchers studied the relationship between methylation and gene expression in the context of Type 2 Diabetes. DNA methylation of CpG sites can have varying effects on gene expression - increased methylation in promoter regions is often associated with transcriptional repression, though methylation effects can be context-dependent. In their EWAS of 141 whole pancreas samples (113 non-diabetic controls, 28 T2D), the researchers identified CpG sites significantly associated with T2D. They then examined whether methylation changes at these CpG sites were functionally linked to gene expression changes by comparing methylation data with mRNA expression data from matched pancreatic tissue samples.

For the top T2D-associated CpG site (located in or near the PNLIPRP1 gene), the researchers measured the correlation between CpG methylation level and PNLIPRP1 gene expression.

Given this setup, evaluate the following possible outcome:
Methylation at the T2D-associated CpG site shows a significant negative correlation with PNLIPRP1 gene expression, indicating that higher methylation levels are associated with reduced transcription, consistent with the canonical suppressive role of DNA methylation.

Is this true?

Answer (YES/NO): YES